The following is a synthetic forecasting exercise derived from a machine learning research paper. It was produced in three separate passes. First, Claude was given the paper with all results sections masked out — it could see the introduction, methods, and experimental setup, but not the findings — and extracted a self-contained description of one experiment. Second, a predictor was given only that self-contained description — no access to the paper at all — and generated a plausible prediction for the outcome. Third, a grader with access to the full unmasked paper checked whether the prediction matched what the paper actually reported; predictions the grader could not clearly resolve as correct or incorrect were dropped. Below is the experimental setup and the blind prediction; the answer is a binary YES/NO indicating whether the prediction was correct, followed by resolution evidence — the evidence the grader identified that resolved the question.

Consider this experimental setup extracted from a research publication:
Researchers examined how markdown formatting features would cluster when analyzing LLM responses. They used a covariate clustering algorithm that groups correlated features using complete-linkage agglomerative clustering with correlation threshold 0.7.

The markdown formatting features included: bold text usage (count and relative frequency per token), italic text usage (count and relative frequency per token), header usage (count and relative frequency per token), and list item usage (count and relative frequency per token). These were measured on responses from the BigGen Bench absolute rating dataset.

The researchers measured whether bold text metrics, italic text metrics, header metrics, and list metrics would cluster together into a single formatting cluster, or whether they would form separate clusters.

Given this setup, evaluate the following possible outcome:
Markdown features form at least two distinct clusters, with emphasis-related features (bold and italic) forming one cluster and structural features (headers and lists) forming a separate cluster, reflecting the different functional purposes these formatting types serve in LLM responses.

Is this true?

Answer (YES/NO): NO